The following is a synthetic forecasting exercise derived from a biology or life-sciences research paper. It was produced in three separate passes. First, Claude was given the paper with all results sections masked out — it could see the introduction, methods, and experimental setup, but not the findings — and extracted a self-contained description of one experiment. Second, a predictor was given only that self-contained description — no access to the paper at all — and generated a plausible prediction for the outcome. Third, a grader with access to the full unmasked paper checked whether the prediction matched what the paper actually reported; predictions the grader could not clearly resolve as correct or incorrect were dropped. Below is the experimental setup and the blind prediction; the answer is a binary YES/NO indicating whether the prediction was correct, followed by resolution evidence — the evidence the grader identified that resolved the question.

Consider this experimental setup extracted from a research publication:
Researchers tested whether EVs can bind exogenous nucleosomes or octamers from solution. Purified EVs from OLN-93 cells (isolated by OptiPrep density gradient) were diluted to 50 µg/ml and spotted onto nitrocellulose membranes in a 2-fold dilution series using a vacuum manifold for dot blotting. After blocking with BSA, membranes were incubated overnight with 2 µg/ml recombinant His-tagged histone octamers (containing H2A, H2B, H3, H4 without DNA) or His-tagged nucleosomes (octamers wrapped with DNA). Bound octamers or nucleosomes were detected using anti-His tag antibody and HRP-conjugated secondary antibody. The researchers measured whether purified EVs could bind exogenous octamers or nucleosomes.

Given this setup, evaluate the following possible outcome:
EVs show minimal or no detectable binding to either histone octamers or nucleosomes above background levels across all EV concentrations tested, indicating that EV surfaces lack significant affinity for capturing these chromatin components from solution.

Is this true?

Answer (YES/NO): NO